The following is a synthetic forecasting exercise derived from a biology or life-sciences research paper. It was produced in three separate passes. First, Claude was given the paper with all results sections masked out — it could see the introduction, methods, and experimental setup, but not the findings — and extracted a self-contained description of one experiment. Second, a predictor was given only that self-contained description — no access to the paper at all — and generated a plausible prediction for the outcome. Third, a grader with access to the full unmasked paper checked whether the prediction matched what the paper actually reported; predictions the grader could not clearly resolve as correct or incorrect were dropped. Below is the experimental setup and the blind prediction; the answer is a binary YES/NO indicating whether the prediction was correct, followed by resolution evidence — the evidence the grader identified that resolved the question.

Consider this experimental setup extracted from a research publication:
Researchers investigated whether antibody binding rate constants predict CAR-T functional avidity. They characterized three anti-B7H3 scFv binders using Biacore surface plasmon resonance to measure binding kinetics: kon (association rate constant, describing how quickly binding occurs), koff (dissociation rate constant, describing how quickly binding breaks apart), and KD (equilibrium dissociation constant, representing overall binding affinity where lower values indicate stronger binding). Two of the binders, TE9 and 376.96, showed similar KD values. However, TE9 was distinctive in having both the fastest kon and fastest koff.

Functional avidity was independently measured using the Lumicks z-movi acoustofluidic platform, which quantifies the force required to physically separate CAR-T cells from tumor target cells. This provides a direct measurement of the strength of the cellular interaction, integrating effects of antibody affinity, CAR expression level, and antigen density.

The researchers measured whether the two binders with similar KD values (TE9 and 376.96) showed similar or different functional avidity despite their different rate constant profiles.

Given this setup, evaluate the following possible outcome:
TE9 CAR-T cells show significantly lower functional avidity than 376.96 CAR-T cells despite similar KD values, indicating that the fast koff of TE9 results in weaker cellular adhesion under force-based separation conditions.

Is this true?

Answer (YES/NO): NO